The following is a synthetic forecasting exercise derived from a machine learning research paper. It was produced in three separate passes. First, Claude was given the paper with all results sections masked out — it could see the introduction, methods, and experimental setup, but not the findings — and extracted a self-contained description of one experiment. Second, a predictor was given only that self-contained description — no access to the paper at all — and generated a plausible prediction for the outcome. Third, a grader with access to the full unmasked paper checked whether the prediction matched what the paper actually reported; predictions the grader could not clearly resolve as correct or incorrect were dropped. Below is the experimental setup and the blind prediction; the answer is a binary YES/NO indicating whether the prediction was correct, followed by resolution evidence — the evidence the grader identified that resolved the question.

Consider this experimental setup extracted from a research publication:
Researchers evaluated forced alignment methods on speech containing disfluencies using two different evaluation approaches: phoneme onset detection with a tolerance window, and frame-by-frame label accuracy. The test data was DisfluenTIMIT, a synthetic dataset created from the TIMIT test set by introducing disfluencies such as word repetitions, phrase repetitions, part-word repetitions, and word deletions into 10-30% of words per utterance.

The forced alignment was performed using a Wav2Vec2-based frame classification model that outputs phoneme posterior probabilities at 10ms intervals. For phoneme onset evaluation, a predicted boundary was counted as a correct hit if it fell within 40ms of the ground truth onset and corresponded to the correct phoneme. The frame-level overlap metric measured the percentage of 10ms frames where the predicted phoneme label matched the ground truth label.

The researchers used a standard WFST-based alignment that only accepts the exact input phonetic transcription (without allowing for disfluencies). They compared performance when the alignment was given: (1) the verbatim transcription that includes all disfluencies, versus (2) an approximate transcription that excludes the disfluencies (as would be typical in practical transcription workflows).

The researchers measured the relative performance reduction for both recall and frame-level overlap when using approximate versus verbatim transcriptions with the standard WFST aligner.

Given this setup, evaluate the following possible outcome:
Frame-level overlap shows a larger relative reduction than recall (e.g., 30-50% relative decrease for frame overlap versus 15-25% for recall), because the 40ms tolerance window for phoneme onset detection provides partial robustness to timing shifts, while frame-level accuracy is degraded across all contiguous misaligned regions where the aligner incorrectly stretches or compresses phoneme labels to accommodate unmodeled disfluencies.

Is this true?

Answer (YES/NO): NO